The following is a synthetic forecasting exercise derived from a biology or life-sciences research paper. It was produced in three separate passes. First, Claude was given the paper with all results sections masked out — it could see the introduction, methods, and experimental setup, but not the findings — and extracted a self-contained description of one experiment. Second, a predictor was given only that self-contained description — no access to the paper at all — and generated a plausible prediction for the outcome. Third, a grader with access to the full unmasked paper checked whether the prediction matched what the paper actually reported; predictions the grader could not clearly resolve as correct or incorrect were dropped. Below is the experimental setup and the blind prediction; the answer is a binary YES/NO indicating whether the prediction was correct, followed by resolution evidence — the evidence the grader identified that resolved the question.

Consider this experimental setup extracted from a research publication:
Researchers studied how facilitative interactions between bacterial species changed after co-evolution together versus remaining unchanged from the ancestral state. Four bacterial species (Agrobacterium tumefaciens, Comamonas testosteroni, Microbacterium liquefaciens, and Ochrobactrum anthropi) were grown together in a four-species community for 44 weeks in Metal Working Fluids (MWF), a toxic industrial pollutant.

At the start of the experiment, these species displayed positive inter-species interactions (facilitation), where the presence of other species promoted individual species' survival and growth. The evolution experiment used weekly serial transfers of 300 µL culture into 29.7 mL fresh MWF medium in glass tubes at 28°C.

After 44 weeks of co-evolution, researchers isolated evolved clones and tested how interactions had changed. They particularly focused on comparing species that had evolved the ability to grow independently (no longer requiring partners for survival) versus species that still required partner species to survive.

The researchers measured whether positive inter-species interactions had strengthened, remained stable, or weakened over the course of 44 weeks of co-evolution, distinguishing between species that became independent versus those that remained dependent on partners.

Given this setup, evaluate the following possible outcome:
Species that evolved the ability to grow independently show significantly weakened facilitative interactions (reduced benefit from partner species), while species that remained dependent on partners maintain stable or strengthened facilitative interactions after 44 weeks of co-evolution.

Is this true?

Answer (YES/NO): YES